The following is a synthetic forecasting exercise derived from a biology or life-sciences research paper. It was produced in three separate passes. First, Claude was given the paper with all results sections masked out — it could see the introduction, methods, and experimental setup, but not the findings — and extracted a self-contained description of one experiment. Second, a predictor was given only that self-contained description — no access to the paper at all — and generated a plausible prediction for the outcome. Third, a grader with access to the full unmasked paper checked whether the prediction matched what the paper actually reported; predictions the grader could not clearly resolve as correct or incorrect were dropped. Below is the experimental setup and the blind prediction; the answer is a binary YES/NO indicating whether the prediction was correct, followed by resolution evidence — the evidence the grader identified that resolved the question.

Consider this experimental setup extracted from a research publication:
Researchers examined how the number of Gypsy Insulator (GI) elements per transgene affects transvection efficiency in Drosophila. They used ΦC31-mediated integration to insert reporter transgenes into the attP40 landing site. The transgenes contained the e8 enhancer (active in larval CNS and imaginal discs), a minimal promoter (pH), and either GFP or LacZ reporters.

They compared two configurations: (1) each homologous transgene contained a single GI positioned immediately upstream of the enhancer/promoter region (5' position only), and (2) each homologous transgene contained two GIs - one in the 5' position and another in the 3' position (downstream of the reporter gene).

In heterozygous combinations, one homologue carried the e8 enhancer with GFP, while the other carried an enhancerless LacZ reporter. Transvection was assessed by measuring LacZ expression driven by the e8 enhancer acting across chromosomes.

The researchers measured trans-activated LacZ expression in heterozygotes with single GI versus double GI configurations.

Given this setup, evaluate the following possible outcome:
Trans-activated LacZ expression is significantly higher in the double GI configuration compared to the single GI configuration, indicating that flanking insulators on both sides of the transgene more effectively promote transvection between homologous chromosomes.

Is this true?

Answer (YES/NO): NO